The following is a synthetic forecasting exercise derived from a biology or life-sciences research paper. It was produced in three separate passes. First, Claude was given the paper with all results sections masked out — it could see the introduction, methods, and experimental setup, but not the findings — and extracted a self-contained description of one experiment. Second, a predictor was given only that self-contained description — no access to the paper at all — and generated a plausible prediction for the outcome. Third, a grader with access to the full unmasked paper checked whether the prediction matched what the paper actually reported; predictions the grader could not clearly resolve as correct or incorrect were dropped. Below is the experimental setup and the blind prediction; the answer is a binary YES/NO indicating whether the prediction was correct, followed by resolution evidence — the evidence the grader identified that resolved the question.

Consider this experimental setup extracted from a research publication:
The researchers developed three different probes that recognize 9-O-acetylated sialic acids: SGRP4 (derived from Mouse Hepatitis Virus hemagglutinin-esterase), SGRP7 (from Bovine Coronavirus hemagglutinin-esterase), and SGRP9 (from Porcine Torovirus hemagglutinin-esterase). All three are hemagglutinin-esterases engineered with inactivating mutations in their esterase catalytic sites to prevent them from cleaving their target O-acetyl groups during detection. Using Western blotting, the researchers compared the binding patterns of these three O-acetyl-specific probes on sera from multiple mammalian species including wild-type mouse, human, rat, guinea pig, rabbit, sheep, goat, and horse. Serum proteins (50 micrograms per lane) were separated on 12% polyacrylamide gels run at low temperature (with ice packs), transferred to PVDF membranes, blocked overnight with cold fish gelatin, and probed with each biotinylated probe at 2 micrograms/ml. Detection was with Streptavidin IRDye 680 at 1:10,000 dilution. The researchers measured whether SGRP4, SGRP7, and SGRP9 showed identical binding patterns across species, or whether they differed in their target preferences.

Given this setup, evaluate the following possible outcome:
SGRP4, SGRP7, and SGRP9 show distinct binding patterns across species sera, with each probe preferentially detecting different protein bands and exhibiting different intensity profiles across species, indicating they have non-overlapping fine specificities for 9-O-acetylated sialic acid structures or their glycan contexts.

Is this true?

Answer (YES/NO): YES